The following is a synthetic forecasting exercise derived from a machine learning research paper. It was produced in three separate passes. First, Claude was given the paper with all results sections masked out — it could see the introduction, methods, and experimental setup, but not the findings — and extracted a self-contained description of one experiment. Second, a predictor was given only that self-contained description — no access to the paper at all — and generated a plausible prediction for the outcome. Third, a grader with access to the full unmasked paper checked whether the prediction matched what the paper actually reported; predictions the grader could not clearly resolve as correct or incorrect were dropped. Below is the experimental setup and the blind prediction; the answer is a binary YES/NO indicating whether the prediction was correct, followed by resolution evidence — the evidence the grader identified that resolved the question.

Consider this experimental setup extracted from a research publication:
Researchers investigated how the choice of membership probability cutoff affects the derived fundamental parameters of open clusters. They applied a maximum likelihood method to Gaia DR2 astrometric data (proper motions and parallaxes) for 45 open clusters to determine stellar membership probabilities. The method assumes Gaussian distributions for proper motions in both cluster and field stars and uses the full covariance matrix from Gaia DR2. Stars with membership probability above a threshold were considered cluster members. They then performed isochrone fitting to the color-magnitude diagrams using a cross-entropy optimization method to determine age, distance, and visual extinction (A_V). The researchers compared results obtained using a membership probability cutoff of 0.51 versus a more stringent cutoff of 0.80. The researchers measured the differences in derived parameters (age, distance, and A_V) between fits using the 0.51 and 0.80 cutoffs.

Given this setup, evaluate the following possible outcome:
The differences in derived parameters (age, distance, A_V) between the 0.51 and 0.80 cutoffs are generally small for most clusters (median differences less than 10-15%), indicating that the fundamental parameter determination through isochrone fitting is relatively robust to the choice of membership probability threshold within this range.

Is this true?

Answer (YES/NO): YES